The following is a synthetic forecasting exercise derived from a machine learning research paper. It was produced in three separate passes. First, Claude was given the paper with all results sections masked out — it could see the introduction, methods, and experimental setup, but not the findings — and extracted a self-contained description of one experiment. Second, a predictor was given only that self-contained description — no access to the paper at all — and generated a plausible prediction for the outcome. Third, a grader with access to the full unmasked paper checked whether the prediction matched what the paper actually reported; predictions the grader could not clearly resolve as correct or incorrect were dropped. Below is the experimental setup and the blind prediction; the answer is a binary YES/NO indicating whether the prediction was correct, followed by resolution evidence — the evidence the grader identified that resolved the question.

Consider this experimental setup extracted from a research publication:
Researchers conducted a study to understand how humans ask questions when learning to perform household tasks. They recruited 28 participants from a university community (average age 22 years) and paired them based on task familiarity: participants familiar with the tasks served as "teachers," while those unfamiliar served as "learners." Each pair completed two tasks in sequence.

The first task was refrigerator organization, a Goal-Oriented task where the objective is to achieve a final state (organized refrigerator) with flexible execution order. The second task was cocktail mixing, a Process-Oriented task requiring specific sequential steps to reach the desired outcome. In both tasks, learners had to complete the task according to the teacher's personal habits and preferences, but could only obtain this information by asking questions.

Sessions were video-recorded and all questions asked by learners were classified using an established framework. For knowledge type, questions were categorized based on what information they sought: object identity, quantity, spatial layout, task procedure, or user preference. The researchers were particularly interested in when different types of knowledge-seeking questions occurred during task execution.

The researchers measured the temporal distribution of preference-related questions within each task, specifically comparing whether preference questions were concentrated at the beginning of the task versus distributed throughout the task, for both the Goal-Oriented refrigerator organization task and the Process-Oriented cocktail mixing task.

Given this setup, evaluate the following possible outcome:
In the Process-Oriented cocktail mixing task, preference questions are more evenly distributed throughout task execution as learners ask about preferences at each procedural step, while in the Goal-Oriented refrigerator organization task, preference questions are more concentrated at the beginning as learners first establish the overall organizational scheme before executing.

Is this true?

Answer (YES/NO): YES